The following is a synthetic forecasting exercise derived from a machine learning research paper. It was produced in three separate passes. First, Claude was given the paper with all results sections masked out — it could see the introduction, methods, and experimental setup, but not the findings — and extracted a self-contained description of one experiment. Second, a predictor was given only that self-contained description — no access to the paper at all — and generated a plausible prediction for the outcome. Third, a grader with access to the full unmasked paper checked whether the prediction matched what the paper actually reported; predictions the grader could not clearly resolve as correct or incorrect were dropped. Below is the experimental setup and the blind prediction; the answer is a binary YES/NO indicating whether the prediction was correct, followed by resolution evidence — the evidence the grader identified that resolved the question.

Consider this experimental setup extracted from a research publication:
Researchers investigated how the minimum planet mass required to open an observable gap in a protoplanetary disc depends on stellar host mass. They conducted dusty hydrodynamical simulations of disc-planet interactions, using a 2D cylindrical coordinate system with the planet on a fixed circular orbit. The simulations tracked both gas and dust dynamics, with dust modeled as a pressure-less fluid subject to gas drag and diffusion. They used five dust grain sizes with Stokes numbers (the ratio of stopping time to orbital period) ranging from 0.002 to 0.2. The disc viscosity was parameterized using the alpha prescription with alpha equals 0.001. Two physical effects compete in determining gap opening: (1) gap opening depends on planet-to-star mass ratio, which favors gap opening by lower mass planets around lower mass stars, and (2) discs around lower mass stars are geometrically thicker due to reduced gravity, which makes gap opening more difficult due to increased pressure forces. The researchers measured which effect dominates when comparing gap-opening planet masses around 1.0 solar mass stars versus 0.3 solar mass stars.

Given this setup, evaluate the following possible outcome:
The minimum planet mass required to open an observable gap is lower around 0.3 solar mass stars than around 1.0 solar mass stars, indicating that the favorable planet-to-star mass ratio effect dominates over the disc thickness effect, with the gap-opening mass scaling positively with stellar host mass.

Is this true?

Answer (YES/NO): NO